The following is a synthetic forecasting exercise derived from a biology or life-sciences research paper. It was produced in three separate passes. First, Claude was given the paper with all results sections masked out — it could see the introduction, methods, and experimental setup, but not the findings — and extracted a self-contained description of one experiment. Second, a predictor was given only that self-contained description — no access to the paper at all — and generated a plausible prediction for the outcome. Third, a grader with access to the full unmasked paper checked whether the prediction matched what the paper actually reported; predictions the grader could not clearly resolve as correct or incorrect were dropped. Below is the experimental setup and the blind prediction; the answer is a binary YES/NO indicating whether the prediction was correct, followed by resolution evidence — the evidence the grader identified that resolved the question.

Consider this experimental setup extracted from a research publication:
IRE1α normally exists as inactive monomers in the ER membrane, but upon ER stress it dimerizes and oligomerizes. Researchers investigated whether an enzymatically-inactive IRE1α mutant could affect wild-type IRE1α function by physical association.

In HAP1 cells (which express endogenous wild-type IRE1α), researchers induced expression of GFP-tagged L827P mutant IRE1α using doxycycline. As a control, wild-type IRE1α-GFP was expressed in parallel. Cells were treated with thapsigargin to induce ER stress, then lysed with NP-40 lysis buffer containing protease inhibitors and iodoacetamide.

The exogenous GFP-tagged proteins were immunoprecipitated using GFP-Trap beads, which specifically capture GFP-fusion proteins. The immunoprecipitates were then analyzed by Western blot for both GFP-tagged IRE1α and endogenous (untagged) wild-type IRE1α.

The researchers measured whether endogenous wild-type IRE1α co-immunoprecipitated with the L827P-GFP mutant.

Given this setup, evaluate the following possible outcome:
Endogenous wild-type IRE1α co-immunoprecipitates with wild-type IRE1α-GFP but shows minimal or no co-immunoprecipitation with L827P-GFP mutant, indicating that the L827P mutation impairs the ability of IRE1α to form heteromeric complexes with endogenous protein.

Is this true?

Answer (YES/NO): NO